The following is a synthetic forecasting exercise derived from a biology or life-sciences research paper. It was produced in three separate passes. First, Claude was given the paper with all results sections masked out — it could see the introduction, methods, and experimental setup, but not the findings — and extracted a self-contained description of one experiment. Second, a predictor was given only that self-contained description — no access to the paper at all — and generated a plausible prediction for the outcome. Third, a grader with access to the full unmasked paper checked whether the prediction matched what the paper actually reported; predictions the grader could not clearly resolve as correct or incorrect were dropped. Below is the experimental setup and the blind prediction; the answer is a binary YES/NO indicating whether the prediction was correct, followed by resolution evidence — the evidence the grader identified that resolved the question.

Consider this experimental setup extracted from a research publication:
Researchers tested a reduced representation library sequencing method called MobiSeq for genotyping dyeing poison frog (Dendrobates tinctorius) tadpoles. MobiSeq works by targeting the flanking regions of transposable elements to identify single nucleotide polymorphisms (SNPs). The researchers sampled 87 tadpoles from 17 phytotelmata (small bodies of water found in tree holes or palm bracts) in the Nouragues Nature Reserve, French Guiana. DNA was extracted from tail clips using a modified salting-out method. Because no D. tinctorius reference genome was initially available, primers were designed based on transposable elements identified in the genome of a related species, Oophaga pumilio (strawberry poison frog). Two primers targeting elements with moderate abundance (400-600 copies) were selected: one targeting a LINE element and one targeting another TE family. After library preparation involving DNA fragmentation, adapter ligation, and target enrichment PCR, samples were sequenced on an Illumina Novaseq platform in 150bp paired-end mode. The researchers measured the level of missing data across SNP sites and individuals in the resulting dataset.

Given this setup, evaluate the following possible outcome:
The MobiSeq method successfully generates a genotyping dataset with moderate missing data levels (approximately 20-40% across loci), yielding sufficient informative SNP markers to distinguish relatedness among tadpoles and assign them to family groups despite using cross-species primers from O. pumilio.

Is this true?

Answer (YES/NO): NO